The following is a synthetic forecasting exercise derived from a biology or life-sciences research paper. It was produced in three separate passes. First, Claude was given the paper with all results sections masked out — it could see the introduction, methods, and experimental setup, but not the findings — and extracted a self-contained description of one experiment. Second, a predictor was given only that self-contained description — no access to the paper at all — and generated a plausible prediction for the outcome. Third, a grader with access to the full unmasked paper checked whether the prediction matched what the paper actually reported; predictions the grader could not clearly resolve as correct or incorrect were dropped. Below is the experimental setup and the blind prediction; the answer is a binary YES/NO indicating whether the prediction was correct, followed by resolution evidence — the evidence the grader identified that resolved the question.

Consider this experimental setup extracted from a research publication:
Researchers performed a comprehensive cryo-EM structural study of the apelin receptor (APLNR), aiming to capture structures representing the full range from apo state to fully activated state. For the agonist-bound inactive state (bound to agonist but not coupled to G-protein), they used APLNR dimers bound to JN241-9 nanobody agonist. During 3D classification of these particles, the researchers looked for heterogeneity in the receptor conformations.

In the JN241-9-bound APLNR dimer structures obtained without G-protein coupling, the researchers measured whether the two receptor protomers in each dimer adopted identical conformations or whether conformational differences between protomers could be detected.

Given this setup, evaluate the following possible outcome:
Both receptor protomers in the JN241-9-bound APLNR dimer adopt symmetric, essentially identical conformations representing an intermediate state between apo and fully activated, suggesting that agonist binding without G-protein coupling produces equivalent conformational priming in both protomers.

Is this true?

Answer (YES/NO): NO